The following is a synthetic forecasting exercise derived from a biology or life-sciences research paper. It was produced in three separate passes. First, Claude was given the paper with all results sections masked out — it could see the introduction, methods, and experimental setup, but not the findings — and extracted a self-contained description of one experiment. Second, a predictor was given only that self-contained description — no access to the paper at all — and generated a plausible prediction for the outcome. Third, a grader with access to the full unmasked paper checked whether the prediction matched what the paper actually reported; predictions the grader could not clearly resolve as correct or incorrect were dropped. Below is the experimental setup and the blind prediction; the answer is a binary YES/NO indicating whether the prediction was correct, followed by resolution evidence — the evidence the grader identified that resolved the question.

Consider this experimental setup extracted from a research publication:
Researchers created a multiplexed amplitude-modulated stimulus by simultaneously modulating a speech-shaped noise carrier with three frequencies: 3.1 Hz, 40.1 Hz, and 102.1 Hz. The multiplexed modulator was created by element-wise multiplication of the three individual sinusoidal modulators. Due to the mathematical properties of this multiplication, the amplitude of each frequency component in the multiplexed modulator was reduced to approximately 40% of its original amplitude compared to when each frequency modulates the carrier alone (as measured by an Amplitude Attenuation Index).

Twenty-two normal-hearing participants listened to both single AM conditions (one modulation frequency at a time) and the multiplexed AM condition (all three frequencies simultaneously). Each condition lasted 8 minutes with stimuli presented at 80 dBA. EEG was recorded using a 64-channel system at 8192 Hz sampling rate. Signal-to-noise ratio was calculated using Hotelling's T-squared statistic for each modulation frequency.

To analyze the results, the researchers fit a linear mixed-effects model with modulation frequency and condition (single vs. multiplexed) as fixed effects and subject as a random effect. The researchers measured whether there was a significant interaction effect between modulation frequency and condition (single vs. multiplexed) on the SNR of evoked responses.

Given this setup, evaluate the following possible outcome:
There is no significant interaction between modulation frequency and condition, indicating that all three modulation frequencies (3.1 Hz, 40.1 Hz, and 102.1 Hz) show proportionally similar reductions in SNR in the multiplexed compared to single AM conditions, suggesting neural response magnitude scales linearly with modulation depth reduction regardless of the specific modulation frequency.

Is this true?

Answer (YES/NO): YES